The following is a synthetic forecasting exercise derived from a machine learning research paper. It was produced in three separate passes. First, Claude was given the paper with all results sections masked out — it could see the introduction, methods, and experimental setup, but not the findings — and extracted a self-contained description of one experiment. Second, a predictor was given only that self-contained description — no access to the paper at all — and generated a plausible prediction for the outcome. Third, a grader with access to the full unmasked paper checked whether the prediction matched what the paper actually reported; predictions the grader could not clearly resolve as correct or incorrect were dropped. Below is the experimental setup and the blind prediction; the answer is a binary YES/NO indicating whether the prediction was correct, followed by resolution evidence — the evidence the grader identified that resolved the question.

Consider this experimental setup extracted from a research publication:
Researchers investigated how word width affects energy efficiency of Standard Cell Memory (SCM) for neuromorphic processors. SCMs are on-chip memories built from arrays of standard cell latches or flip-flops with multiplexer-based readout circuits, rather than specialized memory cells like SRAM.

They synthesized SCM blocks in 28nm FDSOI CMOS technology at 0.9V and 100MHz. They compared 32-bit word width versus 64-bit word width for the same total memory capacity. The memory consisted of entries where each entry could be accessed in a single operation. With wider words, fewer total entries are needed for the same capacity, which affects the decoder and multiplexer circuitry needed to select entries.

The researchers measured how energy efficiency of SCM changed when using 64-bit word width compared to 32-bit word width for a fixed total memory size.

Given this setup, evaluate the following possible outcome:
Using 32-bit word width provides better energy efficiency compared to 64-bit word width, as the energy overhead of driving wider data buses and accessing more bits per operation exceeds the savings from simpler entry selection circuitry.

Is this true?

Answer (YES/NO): NO